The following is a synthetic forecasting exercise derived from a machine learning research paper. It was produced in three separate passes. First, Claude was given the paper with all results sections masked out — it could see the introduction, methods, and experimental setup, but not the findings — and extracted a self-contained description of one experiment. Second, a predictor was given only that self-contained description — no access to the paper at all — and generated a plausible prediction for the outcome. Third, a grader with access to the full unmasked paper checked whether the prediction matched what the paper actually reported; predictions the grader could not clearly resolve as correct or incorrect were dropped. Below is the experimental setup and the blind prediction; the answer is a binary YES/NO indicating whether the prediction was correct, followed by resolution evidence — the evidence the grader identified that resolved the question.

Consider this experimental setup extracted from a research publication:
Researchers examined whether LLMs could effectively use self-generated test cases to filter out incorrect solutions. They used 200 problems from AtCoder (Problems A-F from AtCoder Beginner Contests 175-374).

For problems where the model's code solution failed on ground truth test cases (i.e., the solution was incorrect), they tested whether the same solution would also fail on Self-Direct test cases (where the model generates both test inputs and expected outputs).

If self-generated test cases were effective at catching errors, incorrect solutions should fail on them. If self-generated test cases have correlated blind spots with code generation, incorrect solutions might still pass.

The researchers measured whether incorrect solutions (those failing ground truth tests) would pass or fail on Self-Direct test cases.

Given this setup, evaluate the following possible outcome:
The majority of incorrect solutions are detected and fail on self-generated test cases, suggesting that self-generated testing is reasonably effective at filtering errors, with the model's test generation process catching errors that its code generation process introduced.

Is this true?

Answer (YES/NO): NO